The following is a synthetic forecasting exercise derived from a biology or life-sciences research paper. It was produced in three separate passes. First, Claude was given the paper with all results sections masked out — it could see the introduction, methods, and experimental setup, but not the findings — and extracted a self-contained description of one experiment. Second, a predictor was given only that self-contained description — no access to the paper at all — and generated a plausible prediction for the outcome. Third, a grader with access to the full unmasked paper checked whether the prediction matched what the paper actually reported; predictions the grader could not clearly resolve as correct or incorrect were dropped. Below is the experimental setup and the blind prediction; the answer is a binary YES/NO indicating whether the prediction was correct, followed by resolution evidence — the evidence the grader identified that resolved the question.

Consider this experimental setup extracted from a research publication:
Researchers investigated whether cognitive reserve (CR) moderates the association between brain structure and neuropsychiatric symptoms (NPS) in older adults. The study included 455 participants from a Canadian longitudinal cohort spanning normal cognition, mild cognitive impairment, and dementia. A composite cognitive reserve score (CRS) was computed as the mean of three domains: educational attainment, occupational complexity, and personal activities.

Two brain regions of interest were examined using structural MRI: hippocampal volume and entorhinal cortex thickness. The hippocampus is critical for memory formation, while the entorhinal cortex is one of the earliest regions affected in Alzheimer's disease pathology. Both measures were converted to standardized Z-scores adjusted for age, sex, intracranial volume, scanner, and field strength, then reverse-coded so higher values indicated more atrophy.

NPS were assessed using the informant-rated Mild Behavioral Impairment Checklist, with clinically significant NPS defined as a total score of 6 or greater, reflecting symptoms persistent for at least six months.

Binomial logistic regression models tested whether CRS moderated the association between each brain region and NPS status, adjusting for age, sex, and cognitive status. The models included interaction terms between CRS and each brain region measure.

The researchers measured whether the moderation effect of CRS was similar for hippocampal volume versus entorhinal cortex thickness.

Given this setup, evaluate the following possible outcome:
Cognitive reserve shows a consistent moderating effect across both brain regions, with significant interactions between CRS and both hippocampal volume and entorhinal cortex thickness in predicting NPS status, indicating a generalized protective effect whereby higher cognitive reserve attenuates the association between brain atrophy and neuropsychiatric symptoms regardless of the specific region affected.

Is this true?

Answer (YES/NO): NO